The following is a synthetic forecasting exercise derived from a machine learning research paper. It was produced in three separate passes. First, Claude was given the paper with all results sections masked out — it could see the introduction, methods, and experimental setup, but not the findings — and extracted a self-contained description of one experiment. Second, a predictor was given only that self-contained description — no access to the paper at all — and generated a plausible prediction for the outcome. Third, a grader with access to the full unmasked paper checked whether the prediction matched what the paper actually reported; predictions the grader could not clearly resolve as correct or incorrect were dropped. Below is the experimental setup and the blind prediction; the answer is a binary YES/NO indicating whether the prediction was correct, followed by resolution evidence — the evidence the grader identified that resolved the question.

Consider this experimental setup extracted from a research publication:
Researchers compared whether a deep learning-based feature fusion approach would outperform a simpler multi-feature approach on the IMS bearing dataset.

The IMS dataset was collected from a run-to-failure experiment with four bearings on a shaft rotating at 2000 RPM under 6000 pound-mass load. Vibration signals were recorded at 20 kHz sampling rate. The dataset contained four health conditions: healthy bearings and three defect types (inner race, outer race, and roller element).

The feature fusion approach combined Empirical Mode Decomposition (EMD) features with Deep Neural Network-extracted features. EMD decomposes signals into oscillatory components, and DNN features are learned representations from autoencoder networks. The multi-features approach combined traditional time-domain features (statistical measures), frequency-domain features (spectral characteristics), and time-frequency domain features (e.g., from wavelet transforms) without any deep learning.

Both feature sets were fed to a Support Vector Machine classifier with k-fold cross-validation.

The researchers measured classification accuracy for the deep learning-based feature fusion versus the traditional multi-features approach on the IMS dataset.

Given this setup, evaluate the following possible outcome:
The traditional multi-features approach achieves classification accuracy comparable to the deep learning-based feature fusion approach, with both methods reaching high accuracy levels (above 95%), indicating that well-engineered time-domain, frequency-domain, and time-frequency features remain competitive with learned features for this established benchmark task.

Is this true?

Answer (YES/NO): NO